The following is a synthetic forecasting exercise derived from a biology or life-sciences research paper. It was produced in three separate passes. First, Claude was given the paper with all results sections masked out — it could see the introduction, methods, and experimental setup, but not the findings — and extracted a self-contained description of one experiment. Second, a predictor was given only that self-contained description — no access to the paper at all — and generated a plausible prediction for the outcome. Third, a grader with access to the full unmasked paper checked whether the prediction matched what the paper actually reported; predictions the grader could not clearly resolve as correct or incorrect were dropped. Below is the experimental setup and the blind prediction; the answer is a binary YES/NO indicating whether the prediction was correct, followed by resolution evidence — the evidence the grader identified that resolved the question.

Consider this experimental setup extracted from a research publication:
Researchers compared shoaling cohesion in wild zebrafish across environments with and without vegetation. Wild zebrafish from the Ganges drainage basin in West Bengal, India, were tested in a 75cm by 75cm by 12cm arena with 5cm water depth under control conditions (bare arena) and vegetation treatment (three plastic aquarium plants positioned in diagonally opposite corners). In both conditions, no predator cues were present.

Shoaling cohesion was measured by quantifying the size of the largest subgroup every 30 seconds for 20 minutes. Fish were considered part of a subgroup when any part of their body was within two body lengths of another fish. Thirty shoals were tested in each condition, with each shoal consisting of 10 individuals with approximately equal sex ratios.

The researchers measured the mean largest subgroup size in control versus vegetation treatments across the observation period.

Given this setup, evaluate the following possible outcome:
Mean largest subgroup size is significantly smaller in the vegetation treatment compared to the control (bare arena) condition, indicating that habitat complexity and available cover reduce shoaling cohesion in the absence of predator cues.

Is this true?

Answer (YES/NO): NO